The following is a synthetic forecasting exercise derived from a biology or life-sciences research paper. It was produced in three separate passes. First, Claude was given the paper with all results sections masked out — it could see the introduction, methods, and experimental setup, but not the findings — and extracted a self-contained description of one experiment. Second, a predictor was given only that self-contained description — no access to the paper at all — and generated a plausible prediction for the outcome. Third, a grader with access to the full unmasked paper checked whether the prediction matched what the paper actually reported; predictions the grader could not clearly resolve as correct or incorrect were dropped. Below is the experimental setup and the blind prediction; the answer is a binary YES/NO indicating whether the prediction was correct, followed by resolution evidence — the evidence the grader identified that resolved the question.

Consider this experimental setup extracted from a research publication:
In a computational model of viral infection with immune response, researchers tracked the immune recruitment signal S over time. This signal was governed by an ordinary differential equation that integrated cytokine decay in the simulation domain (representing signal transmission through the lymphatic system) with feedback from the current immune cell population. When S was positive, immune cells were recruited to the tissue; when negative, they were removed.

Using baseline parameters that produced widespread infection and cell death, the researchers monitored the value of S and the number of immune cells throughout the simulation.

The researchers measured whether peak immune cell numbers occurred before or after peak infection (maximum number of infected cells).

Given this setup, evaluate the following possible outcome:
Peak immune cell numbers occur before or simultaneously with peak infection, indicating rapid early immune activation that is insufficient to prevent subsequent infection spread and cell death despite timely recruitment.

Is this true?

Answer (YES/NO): NO